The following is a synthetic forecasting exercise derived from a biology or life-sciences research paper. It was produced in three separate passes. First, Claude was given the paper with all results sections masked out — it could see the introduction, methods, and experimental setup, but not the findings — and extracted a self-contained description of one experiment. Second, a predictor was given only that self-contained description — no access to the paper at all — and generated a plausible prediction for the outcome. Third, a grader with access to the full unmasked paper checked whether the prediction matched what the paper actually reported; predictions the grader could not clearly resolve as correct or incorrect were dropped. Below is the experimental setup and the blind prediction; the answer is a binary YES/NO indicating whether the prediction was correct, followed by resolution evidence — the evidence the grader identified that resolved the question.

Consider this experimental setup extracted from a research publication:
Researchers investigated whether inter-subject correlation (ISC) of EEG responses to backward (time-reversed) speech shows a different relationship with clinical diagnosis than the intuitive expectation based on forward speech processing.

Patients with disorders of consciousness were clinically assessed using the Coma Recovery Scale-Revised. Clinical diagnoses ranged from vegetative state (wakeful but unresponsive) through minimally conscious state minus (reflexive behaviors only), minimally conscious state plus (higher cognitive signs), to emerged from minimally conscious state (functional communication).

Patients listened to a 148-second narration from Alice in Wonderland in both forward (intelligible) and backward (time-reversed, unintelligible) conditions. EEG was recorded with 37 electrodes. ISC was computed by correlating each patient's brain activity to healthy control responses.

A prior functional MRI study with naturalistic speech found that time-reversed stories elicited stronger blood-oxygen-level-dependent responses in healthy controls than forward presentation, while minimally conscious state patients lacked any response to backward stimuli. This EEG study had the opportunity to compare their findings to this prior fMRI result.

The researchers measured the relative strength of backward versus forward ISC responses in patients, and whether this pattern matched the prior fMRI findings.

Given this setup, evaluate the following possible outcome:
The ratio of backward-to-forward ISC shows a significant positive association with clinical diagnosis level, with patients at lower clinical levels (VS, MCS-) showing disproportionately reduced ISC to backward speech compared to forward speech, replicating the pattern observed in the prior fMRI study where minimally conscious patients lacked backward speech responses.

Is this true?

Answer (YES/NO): NO